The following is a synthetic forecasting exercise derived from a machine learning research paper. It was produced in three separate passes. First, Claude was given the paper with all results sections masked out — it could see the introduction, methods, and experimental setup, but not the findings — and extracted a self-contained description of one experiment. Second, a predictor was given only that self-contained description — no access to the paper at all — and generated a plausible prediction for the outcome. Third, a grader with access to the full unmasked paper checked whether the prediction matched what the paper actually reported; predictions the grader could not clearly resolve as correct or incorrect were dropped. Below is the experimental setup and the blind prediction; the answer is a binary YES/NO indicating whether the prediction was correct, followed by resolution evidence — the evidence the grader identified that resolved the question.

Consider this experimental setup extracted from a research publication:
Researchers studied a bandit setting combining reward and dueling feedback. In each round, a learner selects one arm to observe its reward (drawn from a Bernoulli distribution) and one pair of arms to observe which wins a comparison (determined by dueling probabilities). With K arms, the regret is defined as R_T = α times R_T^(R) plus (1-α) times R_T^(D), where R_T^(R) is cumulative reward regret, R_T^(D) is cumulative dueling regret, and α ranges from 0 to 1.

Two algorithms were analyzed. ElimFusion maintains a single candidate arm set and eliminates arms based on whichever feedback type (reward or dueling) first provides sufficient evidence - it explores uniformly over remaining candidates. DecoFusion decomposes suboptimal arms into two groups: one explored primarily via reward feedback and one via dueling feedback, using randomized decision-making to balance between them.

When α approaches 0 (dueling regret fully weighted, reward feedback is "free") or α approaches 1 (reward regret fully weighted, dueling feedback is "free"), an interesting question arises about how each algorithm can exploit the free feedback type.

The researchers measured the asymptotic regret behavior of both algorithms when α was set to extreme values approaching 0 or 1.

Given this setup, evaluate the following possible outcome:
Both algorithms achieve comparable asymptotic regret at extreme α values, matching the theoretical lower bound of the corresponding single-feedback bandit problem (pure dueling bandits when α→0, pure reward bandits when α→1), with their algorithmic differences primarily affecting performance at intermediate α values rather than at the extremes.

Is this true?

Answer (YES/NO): NO